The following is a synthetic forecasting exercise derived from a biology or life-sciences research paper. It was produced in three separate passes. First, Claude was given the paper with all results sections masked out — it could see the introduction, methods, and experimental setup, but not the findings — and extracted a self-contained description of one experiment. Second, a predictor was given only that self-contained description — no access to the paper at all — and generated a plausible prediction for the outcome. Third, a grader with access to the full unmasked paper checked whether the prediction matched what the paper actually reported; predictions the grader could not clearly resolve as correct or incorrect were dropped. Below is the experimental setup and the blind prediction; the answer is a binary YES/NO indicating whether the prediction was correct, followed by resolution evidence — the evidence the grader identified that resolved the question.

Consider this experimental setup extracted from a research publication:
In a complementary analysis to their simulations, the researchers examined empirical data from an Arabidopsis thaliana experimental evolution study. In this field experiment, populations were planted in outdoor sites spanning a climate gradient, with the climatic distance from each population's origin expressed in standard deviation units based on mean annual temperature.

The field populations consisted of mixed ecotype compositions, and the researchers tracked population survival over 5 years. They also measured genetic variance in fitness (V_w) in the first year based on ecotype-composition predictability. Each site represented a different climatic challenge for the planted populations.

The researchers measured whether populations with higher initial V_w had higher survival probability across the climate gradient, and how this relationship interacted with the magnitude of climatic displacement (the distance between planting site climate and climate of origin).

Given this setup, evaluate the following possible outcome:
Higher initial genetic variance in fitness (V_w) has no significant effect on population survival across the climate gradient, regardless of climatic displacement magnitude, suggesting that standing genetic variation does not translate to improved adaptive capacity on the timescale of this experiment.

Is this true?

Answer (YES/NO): NO